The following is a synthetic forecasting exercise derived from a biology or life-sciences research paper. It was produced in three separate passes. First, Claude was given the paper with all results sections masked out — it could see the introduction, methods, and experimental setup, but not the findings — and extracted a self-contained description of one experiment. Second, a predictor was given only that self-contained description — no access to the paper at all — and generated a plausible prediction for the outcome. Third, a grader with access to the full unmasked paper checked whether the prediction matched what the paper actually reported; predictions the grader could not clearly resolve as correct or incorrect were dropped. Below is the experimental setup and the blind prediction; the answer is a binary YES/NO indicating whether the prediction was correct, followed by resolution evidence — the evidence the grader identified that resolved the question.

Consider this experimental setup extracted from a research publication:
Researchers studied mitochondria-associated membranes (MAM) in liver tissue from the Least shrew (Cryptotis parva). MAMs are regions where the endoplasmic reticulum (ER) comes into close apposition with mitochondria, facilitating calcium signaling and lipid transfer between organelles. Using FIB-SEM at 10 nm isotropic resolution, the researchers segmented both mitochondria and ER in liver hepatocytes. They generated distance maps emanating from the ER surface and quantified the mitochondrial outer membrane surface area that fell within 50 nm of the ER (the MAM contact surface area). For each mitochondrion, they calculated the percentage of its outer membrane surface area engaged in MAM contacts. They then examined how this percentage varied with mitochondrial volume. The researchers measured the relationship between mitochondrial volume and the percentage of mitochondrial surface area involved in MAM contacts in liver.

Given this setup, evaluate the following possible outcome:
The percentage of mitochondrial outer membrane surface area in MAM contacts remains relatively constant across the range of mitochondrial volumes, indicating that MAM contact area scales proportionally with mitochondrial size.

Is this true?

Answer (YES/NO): NO